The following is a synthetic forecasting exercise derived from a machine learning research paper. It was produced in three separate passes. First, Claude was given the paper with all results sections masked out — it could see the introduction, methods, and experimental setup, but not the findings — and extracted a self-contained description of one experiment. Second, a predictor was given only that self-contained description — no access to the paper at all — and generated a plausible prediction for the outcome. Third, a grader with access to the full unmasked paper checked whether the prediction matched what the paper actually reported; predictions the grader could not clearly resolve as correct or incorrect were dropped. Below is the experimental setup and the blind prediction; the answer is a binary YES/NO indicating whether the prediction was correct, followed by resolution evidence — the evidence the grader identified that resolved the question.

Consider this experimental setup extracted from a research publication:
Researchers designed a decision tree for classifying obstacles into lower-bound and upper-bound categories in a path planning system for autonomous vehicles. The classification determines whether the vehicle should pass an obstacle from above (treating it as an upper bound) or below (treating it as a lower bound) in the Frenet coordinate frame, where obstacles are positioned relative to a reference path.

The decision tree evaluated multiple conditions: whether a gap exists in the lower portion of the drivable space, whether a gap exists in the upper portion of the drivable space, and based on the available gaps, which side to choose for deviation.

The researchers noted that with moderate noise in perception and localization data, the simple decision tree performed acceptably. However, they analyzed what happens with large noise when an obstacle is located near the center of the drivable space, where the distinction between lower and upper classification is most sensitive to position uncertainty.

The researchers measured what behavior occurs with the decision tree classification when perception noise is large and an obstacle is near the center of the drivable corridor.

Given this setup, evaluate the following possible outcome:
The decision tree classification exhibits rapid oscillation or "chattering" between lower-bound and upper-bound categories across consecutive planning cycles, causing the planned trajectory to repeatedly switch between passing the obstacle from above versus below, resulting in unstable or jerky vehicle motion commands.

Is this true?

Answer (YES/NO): NO